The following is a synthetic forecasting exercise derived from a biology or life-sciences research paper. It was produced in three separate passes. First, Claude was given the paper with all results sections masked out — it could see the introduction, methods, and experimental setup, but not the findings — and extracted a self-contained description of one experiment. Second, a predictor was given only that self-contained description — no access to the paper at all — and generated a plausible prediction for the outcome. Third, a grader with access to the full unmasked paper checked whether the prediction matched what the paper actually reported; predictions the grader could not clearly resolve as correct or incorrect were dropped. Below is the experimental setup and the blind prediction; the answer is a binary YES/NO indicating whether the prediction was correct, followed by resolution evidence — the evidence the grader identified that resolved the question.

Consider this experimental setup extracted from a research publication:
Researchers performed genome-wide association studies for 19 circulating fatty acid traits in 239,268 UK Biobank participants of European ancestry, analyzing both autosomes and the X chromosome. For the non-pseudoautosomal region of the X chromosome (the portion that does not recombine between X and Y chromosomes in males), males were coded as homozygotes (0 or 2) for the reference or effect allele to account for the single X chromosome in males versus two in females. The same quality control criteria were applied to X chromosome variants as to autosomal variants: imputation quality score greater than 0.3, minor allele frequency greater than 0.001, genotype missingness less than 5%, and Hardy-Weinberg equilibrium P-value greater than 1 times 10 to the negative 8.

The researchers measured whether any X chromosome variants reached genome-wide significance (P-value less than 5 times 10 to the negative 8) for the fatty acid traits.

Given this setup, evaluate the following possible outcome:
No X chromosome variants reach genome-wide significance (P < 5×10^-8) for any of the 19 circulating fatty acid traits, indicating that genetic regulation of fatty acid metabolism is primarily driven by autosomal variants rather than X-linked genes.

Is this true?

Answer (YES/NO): NO